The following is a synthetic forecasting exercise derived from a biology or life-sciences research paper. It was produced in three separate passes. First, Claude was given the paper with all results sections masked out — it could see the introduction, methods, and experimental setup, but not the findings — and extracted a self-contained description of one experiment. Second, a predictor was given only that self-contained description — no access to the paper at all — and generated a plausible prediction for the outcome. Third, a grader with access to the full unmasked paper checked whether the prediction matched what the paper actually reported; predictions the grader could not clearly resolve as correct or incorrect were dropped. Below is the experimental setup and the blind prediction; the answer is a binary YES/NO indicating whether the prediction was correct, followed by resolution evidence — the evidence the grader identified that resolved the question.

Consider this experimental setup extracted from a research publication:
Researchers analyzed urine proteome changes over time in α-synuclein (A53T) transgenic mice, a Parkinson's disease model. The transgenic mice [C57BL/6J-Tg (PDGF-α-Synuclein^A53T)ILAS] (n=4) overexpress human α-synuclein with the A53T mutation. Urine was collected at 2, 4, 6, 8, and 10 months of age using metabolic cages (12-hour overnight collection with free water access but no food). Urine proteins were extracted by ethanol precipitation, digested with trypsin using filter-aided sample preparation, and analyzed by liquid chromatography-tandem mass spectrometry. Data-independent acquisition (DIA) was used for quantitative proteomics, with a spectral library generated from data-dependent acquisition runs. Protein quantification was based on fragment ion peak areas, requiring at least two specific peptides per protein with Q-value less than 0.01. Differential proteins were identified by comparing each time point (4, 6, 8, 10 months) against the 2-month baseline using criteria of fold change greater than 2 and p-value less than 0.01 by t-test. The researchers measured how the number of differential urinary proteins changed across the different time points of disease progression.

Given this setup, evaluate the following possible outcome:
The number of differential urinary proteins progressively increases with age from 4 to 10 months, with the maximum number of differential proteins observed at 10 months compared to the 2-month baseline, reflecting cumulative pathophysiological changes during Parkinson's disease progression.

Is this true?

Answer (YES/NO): NO